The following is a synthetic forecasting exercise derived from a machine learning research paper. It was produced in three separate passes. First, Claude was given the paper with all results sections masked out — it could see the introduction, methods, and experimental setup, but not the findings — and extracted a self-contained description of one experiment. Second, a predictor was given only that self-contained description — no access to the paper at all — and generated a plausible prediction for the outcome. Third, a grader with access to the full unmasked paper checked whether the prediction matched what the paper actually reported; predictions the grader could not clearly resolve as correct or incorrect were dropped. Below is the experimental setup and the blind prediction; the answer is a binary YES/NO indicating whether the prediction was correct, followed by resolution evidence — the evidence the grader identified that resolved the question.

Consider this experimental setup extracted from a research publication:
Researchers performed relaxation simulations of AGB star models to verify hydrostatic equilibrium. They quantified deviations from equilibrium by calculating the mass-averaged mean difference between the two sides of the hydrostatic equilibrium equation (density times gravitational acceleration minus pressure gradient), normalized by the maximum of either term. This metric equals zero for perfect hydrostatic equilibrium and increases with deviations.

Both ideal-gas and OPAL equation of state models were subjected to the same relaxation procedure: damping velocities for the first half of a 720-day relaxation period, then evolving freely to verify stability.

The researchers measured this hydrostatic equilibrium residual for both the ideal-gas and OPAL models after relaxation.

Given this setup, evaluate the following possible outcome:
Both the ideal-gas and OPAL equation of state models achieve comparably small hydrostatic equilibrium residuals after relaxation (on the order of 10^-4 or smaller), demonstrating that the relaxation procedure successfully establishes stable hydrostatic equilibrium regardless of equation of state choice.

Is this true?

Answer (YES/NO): NO